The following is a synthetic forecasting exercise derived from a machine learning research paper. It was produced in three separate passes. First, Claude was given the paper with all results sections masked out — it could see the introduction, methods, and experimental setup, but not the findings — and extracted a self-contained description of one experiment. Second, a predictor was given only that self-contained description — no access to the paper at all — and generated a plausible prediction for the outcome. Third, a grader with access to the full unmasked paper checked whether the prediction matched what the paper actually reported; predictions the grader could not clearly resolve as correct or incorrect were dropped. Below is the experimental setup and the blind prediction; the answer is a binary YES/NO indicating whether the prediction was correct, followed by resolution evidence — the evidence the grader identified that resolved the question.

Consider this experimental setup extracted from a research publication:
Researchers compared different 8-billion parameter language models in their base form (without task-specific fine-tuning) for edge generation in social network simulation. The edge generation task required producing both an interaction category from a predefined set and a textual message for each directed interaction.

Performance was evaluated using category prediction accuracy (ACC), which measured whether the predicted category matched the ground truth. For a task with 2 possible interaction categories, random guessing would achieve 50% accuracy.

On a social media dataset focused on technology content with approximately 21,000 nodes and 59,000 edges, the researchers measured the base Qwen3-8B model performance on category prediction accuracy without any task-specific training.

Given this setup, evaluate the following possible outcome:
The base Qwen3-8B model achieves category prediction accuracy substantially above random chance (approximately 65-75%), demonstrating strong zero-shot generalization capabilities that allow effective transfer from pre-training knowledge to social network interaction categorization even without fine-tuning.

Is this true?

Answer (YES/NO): NO